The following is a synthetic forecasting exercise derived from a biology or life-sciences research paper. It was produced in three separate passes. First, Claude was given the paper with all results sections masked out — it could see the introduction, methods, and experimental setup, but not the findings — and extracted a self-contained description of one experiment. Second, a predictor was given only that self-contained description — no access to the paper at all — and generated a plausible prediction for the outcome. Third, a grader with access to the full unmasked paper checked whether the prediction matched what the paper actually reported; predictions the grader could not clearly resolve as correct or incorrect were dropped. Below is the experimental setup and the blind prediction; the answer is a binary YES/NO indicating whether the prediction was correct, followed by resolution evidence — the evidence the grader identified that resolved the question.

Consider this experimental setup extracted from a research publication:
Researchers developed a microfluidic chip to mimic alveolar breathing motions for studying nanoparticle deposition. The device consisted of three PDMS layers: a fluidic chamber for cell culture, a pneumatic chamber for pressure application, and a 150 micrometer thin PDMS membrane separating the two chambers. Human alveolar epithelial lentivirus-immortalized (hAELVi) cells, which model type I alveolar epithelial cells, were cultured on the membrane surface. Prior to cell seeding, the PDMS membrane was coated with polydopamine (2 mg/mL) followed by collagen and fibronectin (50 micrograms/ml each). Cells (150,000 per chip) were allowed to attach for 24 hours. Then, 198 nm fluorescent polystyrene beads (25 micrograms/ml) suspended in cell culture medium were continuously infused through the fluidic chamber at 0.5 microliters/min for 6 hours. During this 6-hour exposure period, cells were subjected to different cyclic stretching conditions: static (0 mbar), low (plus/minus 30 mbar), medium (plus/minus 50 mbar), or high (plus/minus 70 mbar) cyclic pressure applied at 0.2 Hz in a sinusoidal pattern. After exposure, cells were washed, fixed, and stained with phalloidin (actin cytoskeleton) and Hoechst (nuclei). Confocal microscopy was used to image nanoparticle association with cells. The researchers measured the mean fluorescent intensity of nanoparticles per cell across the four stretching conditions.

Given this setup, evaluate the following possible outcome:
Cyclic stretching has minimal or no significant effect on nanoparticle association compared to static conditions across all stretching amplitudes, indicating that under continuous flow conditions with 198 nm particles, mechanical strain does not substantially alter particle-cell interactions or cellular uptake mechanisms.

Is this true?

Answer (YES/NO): NO